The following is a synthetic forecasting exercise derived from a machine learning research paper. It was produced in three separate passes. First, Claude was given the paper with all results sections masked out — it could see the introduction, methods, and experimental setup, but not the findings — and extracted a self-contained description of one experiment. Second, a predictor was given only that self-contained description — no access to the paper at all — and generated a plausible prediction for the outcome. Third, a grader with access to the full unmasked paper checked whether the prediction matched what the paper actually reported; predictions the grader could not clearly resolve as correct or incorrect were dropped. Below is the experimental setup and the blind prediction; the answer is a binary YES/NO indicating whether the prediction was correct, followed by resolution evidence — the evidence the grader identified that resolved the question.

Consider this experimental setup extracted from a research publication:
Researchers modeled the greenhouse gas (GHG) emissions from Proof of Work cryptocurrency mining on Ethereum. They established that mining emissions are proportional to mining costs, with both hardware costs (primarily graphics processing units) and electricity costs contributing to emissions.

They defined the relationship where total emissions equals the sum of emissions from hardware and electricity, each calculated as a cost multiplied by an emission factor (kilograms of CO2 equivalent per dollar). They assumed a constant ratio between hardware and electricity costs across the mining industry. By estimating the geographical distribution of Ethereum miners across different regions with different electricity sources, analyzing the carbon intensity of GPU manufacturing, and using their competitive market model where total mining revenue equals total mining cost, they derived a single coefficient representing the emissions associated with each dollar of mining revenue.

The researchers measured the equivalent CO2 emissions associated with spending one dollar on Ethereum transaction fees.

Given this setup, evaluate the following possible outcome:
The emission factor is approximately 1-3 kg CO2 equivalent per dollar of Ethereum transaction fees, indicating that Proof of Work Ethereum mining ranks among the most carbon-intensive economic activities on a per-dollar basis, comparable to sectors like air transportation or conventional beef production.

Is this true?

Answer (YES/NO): YES